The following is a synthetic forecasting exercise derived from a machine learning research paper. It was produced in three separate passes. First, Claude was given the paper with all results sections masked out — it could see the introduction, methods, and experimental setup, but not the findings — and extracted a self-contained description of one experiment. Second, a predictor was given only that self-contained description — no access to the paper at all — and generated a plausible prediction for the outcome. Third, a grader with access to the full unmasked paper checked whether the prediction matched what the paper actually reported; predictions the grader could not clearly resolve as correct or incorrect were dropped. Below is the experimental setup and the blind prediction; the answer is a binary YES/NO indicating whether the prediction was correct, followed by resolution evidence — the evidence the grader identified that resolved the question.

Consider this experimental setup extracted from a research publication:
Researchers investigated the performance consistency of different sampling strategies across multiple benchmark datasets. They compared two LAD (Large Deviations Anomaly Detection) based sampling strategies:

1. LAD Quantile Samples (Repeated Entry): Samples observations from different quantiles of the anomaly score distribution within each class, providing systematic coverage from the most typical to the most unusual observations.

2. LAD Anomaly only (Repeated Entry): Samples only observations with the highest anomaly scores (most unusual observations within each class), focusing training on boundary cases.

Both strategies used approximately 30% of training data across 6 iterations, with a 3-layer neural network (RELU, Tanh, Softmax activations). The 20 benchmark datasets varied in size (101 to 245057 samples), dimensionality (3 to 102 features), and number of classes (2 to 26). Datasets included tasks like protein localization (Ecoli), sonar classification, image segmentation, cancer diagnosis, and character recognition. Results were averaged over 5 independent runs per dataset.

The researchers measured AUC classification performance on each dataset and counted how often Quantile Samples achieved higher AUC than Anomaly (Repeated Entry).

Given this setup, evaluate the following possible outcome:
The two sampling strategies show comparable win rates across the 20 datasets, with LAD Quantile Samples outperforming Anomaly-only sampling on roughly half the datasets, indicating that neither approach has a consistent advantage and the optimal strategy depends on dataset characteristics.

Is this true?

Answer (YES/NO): NO